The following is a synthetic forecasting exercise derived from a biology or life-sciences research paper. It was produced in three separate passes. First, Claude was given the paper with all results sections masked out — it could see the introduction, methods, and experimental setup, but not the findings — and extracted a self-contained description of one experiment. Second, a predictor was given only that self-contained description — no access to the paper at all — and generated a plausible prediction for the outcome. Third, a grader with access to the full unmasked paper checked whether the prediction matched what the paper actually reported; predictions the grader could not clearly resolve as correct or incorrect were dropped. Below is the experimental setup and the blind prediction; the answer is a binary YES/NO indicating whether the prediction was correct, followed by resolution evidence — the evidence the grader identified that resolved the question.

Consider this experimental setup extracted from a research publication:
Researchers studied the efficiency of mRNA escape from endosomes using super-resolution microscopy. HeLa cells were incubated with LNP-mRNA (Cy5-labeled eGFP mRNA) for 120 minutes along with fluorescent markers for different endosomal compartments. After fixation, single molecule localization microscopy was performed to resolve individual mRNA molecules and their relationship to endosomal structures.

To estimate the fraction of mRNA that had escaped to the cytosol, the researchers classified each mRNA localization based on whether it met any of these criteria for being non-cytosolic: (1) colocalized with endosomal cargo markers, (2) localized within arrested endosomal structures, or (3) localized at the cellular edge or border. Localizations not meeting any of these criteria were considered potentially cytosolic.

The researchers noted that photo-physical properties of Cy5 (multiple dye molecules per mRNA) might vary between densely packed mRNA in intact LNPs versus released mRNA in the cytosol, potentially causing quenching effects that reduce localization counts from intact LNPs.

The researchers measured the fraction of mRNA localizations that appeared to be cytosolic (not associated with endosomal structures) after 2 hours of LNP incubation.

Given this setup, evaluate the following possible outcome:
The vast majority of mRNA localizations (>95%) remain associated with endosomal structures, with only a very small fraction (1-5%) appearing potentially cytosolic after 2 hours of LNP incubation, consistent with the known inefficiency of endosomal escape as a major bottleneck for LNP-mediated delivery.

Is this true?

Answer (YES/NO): NO